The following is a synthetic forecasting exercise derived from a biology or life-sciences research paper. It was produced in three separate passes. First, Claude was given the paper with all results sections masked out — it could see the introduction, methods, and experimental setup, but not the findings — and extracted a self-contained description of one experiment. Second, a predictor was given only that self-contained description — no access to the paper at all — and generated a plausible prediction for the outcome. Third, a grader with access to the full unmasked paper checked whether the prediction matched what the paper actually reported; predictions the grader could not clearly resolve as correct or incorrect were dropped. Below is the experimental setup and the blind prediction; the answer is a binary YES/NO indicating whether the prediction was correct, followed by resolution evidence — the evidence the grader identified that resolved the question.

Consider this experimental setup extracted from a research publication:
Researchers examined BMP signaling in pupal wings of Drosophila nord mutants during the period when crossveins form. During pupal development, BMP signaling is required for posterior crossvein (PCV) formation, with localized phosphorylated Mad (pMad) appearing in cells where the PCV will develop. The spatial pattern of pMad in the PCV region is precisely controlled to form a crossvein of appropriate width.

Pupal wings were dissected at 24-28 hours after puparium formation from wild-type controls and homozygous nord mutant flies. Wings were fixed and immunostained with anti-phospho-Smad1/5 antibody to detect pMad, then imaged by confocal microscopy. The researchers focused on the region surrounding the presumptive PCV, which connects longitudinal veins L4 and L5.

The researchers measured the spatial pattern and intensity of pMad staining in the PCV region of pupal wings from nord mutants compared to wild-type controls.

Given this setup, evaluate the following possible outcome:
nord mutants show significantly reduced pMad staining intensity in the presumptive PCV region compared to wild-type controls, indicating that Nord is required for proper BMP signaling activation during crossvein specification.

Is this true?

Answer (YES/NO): NO